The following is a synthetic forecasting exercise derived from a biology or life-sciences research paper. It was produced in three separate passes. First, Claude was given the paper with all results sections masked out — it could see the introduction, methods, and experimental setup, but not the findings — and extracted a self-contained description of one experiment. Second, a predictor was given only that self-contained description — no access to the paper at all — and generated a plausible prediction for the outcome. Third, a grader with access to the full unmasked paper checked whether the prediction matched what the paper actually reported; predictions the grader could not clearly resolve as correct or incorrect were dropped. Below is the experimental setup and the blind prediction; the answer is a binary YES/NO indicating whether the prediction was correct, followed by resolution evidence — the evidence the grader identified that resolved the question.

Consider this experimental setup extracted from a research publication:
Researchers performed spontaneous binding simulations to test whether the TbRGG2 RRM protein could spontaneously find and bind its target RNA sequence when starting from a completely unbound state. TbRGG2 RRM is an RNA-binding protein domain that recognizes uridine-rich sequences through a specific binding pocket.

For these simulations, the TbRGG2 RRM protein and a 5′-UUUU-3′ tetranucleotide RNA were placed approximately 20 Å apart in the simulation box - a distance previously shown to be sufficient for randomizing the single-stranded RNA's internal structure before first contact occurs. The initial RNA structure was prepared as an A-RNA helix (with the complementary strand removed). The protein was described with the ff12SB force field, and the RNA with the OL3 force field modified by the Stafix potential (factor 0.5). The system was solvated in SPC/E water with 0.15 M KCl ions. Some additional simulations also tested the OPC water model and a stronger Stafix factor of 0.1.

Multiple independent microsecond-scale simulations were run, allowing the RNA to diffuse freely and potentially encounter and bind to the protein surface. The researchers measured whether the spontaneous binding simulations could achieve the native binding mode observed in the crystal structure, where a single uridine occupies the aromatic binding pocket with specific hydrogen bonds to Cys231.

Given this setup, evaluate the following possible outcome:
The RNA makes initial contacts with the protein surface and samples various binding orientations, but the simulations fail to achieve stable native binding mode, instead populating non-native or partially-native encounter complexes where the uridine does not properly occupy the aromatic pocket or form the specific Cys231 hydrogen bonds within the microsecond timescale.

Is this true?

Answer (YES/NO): NO